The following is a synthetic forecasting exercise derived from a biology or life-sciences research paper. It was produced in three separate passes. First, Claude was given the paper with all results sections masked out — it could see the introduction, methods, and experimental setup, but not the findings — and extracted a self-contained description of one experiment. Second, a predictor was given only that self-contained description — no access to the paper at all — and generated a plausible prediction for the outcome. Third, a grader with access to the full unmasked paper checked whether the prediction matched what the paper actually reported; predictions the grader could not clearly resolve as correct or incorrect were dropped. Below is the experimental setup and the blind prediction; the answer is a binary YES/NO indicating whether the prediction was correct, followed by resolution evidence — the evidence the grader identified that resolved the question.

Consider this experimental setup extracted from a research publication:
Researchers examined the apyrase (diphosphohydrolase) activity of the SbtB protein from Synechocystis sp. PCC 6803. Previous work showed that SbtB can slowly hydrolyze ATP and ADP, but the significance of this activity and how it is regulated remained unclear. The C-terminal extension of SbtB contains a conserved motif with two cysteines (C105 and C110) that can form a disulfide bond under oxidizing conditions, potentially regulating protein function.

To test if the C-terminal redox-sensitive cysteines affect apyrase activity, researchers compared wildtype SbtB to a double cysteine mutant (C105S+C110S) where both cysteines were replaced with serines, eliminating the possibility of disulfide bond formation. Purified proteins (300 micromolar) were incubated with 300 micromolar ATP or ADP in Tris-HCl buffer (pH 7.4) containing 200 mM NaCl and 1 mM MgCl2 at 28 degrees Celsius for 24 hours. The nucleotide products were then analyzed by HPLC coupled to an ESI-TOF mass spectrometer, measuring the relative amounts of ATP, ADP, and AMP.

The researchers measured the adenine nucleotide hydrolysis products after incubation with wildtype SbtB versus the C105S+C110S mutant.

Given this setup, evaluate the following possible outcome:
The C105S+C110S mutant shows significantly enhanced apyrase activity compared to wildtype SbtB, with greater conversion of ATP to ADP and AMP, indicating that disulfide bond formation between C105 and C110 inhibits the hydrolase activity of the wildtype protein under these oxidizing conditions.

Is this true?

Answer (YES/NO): NO